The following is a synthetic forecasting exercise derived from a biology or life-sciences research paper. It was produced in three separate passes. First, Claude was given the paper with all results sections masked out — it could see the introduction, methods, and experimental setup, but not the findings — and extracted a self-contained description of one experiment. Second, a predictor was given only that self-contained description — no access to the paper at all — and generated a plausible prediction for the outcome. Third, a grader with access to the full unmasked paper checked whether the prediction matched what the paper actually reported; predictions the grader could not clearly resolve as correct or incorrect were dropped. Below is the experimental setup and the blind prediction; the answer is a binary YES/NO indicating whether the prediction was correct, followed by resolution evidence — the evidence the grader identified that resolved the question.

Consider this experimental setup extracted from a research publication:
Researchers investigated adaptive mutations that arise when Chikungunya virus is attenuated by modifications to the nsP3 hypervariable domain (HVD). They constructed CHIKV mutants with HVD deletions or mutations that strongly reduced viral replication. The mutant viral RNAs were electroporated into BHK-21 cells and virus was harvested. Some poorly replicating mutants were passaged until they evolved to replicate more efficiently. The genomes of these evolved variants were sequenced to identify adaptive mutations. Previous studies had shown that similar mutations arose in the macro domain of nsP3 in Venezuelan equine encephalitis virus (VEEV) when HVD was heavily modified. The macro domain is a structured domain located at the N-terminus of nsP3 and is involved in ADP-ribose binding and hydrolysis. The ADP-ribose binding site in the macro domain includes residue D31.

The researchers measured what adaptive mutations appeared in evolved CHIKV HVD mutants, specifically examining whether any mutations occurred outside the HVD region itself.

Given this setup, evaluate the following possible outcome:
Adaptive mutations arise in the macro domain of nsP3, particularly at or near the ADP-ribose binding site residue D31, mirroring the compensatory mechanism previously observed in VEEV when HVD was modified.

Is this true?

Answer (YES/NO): YES